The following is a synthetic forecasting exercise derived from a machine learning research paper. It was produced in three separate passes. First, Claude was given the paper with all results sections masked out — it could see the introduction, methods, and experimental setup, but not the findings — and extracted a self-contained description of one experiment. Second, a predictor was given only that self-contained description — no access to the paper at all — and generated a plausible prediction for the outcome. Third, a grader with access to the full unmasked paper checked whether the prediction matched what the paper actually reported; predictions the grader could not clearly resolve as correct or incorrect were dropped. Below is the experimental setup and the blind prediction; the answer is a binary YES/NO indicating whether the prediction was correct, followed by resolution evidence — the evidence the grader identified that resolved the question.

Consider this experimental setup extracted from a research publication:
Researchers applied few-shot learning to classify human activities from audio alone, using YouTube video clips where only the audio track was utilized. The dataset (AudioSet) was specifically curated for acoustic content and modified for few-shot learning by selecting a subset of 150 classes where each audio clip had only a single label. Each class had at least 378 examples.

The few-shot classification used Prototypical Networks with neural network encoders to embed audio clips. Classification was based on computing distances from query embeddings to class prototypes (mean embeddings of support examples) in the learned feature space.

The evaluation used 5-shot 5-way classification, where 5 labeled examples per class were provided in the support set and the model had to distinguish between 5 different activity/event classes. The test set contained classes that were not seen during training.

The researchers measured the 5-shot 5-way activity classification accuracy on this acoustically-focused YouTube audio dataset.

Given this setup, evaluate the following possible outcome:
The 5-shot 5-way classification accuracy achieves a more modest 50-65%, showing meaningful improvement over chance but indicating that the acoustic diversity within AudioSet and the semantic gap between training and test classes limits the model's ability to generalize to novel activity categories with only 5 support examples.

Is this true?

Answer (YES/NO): NO